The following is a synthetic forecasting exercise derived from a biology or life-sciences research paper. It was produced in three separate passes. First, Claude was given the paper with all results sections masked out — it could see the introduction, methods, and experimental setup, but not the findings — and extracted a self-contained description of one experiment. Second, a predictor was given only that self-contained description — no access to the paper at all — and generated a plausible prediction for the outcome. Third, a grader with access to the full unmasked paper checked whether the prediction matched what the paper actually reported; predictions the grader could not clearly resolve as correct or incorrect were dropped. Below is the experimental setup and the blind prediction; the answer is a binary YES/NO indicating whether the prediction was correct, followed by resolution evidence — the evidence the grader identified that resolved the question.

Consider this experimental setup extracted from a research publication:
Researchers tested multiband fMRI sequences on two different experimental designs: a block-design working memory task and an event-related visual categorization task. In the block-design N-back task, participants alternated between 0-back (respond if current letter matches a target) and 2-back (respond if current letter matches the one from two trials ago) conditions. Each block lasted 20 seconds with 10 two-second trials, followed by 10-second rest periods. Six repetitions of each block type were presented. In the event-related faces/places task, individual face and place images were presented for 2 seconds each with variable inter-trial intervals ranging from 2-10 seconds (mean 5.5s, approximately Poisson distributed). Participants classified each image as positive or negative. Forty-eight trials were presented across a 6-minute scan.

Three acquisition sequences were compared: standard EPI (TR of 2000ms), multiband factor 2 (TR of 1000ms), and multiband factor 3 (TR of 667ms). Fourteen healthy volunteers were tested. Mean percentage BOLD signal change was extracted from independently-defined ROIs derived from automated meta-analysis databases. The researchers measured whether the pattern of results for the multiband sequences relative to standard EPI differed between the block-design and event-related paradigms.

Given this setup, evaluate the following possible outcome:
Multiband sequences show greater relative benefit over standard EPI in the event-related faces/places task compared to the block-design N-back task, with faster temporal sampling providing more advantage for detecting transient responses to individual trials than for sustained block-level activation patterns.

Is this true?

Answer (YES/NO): YES